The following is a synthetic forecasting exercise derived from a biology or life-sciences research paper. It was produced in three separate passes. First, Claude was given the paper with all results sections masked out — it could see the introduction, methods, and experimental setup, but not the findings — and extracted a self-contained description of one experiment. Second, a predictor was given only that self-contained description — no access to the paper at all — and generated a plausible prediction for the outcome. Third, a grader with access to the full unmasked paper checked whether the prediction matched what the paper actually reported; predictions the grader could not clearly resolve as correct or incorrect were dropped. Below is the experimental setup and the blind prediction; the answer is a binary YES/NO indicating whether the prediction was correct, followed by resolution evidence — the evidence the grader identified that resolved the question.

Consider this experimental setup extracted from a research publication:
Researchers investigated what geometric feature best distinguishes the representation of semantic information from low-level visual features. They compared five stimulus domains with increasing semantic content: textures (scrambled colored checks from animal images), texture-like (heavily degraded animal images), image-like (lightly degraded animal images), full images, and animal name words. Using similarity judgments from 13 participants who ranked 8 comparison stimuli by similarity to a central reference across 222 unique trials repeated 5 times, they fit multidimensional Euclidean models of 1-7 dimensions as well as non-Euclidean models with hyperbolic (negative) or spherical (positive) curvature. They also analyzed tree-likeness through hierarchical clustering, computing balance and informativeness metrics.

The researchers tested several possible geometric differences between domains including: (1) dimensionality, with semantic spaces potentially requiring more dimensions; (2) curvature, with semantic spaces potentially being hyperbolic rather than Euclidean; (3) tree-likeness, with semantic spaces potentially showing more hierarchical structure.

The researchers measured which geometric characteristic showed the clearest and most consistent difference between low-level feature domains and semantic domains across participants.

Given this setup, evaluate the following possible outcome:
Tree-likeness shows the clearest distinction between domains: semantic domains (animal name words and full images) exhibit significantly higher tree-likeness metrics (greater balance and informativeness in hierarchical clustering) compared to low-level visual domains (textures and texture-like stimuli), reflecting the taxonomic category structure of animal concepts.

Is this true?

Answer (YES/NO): YES